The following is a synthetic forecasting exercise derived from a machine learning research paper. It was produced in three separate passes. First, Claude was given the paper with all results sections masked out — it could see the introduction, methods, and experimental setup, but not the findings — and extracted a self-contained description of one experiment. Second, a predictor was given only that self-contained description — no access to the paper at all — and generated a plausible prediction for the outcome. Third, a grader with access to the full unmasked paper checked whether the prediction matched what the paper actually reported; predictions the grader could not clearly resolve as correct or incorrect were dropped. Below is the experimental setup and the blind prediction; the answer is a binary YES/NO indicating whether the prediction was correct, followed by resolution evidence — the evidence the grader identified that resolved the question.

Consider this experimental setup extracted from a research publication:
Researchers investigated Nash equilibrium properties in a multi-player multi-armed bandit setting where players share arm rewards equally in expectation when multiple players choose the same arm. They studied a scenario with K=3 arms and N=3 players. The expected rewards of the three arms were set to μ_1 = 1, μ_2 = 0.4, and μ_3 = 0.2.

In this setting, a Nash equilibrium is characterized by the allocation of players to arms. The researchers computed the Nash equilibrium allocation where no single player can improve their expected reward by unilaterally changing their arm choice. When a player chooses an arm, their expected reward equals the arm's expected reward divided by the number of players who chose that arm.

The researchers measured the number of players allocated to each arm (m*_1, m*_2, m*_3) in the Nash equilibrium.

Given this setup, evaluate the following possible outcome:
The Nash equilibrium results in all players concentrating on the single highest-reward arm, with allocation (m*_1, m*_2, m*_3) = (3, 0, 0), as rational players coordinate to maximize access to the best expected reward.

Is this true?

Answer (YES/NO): NO